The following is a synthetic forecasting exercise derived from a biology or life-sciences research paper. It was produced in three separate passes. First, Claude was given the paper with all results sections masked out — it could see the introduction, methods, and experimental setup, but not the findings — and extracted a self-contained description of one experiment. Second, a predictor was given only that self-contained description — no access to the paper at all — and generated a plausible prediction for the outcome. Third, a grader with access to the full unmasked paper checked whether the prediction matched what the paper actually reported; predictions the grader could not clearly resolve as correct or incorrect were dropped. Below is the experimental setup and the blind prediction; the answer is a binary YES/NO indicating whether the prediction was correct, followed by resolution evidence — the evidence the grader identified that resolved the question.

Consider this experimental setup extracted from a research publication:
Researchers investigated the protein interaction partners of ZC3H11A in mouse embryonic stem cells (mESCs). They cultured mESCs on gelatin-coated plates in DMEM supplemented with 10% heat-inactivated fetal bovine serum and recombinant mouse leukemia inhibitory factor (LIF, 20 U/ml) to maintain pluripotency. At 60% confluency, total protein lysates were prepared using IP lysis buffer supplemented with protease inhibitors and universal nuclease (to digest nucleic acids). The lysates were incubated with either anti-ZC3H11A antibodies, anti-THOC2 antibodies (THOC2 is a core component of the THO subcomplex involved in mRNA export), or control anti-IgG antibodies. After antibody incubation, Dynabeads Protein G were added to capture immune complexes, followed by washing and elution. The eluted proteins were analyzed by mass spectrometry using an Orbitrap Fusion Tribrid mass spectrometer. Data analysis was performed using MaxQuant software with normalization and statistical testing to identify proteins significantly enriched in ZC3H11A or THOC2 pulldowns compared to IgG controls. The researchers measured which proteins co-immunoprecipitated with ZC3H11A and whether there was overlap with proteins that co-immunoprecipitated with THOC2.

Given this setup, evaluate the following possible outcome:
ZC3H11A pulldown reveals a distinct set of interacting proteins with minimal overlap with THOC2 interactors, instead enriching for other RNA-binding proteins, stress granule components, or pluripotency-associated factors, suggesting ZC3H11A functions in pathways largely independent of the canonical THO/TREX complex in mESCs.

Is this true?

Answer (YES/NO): NO